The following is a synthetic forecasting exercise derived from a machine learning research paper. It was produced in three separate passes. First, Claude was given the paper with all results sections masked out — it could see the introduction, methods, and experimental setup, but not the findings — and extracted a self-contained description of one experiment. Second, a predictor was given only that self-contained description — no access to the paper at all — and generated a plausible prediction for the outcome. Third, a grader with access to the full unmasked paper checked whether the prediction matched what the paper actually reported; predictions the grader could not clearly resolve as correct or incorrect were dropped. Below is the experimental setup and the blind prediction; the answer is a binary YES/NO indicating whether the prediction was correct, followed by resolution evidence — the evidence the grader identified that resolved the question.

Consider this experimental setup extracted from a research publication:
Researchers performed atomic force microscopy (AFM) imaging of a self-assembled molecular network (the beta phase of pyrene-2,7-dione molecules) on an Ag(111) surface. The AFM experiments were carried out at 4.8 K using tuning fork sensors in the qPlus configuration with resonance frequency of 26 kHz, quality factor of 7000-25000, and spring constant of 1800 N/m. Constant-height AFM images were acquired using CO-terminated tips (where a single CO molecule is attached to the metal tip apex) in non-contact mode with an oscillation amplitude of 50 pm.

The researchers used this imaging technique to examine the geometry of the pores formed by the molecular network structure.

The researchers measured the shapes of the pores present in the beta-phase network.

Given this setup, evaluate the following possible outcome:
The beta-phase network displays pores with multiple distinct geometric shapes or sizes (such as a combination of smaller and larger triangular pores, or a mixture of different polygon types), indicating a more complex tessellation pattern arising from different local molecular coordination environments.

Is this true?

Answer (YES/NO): YES